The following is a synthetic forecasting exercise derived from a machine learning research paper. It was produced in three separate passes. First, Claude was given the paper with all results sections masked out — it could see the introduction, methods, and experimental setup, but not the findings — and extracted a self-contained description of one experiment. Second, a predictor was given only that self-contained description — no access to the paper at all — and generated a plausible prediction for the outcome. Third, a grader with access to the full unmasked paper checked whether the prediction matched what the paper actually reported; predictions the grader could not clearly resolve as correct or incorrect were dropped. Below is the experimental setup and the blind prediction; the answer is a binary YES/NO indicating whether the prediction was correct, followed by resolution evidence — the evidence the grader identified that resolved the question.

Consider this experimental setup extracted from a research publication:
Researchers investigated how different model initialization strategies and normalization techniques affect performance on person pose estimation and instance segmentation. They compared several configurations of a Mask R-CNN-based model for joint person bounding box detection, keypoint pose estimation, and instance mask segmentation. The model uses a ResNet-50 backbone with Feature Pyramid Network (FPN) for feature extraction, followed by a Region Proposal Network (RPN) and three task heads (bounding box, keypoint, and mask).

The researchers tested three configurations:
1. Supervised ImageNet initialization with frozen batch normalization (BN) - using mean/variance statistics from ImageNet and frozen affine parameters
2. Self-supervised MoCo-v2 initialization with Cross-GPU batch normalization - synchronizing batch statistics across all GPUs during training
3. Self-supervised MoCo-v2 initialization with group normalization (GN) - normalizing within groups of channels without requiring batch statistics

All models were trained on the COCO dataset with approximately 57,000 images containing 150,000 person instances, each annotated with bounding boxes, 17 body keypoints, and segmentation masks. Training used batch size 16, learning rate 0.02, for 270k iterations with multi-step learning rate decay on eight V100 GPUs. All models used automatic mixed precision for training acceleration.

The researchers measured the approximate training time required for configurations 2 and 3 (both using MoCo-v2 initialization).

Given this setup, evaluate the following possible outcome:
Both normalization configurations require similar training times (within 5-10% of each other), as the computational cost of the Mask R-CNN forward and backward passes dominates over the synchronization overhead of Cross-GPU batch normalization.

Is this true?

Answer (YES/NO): NO